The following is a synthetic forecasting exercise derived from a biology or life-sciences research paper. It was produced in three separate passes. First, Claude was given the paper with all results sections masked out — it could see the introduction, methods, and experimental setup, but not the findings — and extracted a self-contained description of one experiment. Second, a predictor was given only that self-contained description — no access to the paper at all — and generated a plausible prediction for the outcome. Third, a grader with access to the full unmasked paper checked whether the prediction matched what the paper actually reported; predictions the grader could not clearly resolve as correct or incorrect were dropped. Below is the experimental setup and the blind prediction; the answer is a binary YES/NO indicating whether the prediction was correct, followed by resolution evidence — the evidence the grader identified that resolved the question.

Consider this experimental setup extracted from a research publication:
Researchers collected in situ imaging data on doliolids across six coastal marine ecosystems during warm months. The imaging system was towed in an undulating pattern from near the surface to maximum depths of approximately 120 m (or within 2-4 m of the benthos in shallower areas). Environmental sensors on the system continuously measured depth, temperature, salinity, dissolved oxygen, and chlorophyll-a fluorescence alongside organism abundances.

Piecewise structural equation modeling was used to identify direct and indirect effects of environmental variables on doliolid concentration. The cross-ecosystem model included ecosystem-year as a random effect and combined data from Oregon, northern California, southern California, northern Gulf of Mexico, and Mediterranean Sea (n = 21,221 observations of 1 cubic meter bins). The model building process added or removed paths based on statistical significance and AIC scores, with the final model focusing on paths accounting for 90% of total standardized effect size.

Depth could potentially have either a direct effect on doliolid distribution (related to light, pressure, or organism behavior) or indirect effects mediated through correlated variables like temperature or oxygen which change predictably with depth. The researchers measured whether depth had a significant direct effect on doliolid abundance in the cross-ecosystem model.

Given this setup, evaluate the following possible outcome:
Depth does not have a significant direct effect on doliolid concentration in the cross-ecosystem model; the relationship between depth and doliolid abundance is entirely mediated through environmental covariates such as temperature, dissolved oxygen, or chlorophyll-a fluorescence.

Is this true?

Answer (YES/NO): YES